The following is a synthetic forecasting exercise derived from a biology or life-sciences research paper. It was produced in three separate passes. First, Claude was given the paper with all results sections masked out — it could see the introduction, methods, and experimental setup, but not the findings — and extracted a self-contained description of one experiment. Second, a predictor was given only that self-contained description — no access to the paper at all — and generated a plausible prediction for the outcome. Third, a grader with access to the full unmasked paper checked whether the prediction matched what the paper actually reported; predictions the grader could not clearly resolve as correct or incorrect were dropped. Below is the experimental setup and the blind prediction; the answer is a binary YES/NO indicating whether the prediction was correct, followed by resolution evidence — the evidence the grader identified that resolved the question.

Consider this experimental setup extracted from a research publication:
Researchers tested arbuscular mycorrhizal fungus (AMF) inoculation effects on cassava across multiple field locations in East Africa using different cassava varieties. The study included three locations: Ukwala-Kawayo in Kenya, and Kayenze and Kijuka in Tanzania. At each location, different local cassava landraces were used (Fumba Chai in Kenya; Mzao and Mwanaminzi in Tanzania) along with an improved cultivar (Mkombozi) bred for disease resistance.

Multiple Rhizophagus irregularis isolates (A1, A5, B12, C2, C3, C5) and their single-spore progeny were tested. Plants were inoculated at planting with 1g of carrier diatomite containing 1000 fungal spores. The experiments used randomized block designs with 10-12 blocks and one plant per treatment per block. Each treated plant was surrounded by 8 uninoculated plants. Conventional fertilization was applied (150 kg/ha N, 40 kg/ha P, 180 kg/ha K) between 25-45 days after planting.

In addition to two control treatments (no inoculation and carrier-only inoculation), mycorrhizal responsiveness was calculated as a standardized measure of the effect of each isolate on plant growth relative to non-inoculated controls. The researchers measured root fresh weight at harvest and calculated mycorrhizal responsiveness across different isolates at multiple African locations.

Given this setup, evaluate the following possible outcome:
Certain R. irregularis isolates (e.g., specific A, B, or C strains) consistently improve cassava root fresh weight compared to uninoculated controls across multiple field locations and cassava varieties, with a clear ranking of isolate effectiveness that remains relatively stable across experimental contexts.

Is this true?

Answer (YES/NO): NO